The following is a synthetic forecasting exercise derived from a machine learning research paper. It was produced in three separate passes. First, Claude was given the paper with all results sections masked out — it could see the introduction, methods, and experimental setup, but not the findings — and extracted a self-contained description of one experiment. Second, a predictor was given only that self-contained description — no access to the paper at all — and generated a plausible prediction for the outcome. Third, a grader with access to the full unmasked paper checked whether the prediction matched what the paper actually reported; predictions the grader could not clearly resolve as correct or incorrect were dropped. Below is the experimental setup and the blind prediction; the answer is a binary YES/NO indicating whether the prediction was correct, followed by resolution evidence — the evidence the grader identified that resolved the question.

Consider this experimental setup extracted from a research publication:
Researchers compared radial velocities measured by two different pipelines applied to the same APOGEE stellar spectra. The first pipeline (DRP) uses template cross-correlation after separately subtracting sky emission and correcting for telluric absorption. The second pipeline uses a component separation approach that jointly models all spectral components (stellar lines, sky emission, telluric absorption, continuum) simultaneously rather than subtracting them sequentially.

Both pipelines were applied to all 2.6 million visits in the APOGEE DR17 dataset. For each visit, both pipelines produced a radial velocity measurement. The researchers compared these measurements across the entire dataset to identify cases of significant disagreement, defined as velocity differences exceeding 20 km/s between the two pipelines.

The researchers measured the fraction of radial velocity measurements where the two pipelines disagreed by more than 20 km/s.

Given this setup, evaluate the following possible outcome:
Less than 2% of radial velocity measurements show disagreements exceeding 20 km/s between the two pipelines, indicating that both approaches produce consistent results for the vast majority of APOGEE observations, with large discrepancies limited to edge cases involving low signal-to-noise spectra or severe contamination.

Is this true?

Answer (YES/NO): NO